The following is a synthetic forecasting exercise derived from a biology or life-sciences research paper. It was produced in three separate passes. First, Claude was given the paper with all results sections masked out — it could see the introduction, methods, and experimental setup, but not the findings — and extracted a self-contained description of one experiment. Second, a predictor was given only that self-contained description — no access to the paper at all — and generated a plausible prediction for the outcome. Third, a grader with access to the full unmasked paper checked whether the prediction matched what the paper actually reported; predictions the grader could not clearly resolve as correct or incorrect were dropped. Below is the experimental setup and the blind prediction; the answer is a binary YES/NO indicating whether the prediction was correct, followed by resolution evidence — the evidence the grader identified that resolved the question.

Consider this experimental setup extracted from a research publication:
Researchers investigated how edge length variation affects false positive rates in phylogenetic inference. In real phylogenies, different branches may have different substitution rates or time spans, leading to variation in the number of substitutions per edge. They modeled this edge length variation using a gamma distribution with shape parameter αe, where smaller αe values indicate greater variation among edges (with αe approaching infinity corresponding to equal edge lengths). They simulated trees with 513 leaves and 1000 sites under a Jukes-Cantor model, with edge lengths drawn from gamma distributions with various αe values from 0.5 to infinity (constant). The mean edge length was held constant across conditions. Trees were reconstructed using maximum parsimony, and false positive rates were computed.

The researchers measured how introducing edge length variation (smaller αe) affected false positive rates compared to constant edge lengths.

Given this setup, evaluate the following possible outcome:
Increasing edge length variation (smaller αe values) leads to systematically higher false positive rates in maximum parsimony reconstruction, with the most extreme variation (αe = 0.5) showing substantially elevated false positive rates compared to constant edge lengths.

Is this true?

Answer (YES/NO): NO